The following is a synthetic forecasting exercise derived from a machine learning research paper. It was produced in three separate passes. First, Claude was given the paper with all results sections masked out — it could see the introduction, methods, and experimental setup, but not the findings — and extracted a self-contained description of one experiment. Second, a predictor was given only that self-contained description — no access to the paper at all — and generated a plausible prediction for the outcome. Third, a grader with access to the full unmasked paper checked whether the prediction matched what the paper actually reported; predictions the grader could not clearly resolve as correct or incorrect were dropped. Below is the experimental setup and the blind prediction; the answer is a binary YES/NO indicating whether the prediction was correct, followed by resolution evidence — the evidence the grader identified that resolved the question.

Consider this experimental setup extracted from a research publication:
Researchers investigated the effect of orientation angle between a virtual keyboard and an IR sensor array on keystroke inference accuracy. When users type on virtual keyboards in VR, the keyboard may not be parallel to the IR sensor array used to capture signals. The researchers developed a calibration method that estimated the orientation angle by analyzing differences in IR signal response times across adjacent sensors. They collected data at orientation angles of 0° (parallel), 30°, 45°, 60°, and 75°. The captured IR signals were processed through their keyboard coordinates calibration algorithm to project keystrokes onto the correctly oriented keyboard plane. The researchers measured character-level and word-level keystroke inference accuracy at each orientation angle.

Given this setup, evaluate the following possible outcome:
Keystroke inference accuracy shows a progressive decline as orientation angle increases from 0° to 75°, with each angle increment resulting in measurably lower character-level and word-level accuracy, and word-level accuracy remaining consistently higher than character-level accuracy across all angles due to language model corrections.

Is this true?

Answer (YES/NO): NO